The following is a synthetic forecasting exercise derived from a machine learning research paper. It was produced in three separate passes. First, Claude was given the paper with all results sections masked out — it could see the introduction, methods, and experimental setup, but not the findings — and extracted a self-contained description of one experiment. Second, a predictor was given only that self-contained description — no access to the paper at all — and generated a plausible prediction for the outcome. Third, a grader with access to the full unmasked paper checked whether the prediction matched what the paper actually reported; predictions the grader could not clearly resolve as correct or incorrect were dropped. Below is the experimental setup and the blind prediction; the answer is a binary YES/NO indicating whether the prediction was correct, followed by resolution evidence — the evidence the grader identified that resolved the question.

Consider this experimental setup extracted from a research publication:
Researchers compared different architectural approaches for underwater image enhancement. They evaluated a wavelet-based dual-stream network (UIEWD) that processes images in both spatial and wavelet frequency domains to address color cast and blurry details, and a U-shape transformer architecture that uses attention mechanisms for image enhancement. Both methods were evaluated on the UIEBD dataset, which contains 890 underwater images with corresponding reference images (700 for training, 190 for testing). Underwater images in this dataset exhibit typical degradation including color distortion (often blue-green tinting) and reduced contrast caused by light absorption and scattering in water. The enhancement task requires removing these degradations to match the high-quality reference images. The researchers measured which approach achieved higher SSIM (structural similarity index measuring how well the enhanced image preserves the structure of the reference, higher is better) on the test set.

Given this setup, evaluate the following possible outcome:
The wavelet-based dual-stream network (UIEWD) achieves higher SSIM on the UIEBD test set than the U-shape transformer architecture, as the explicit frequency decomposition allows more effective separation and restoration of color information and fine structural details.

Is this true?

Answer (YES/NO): NO